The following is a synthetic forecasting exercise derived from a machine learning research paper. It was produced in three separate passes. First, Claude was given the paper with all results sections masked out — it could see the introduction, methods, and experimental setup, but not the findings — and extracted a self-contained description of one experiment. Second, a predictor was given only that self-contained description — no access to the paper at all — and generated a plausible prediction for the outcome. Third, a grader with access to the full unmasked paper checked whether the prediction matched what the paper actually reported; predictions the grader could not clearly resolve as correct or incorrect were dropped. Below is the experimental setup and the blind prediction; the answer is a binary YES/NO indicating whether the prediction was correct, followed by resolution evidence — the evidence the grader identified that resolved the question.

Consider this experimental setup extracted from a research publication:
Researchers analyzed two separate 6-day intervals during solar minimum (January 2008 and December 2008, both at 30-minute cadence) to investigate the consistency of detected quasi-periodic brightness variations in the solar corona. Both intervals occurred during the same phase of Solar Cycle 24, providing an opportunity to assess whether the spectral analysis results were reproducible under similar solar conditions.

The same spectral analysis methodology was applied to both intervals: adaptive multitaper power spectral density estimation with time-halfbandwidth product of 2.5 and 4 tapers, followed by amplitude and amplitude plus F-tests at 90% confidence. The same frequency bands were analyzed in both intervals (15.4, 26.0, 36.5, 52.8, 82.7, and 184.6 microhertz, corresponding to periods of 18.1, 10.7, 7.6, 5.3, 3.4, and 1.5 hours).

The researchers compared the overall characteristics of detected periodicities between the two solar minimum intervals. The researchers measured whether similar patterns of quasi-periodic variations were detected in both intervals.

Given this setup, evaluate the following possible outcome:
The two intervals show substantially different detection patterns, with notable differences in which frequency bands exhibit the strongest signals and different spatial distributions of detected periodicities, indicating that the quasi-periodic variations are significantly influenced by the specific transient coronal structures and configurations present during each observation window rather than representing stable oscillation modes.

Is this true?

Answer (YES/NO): NO